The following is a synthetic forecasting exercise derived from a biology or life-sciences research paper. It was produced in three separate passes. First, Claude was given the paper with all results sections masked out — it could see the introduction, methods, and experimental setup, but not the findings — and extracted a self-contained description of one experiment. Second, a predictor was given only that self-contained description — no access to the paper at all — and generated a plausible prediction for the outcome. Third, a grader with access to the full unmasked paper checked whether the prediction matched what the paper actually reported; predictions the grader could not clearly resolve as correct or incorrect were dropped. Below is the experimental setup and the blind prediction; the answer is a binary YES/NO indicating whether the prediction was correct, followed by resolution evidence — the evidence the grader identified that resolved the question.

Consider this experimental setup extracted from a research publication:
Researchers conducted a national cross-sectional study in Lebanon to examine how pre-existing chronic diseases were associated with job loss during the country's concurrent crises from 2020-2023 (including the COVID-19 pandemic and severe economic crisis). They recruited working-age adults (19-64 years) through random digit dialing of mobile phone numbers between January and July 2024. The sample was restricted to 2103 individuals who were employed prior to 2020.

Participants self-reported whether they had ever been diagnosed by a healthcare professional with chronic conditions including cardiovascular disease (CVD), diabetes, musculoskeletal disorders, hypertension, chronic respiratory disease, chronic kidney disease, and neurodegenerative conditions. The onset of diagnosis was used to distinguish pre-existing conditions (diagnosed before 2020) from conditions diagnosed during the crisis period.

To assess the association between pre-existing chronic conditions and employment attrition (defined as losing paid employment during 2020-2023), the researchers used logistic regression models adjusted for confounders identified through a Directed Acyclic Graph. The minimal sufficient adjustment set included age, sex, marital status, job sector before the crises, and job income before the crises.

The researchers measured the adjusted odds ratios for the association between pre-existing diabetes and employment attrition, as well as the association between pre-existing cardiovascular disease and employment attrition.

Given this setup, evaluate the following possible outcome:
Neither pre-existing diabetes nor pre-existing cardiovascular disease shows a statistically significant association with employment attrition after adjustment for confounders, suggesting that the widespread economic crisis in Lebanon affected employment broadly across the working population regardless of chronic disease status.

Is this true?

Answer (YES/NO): NO